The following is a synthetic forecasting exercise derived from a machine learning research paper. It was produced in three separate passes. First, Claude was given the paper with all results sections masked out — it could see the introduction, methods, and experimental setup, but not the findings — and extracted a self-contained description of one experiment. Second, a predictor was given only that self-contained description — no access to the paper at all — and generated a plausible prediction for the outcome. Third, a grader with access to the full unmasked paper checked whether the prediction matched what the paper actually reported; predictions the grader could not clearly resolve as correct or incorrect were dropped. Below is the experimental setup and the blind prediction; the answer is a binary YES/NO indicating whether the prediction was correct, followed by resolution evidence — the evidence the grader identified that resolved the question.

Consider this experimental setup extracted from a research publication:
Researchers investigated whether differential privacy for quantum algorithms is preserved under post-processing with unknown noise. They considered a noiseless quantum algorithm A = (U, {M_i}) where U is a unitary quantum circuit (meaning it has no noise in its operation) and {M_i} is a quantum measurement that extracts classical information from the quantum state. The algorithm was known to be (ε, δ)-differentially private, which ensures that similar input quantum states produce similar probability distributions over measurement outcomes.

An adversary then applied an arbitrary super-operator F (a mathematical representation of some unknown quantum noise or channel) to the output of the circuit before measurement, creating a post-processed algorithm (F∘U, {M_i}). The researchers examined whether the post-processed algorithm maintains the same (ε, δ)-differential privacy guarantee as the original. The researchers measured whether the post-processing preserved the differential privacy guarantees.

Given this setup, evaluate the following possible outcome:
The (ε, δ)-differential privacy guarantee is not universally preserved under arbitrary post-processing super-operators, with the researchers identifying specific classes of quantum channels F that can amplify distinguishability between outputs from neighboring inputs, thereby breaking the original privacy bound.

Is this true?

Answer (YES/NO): NO